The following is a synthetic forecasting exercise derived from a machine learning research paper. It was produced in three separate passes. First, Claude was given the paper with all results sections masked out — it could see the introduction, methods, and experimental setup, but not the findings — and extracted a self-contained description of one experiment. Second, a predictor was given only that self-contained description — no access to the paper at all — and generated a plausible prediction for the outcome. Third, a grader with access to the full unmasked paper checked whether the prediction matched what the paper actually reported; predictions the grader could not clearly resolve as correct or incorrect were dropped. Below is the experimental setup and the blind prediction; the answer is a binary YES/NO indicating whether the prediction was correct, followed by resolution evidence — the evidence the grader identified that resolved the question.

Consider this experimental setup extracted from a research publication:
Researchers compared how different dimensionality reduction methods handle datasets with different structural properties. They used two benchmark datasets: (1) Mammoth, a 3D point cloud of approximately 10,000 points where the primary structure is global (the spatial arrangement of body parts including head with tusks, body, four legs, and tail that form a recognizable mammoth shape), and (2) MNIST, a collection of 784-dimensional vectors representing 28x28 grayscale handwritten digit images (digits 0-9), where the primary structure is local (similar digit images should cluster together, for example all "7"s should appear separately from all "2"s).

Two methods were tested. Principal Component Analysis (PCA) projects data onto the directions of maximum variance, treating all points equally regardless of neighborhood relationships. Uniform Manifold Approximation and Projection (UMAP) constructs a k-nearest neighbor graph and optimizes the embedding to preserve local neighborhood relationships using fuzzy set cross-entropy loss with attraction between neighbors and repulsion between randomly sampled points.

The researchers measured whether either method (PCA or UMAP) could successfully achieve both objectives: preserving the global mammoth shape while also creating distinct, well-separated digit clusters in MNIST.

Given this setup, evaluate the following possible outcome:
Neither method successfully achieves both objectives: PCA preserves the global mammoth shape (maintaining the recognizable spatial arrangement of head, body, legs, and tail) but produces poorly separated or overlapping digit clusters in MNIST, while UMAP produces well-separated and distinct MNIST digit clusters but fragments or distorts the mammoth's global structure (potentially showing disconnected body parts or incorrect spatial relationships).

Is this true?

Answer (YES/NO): YES